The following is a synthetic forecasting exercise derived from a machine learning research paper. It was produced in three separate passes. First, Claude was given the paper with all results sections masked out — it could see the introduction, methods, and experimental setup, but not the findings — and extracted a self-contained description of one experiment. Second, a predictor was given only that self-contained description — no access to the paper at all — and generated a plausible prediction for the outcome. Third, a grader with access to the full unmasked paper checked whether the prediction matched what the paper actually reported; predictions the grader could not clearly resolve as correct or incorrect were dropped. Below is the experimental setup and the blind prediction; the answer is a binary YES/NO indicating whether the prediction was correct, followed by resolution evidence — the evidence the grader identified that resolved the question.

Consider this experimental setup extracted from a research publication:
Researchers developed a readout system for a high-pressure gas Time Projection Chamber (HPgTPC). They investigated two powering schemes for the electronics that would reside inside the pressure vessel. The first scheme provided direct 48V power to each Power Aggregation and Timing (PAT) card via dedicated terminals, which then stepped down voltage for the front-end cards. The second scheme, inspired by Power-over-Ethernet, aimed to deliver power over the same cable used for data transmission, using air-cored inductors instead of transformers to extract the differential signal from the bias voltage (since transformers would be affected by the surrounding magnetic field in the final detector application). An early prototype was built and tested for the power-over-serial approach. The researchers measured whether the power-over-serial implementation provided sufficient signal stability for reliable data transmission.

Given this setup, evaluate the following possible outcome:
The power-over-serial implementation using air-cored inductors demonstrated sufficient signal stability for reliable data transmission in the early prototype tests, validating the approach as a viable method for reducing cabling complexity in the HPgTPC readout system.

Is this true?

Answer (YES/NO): NO